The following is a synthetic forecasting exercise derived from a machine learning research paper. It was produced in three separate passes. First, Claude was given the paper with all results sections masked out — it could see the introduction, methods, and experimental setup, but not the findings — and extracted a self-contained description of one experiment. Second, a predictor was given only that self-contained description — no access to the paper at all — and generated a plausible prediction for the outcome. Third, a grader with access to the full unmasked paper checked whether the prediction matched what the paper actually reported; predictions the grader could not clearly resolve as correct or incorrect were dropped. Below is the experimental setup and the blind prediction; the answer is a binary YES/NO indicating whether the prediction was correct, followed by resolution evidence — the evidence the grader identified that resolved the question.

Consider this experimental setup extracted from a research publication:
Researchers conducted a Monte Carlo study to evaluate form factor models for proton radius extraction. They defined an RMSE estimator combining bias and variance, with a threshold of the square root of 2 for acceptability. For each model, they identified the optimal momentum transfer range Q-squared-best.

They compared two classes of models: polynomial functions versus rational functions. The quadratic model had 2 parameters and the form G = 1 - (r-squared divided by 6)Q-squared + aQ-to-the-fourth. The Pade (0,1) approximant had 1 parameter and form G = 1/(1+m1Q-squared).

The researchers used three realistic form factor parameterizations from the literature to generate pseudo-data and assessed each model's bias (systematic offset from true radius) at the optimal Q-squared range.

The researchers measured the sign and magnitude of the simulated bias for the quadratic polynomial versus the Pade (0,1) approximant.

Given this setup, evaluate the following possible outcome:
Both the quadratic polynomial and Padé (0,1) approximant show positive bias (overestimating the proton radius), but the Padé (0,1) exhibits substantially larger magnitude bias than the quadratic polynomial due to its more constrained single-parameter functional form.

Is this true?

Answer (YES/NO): NO